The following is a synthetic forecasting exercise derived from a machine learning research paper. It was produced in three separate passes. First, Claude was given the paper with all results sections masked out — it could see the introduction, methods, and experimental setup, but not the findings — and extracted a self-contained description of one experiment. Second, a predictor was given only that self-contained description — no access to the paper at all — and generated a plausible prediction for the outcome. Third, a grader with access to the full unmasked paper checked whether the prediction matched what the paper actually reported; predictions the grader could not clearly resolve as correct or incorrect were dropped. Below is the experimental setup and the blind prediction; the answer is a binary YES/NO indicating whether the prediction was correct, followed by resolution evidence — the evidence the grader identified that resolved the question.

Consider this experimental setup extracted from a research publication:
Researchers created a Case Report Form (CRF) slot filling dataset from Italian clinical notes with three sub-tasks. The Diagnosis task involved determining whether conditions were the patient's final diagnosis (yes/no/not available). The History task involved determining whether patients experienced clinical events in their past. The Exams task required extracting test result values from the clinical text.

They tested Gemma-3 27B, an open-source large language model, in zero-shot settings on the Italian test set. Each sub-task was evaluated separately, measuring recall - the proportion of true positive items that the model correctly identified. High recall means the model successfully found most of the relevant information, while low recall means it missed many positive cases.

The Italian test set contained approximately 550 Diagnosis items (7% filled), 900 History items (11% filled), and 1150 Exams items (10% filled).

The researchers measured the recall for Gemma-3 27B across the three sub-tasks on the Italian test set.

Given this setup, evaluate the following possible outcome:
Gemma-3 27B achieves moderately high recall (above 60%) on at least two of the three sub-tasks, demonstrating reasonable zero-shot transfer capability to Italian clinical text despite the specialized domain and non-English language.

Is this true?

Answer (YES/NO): YES